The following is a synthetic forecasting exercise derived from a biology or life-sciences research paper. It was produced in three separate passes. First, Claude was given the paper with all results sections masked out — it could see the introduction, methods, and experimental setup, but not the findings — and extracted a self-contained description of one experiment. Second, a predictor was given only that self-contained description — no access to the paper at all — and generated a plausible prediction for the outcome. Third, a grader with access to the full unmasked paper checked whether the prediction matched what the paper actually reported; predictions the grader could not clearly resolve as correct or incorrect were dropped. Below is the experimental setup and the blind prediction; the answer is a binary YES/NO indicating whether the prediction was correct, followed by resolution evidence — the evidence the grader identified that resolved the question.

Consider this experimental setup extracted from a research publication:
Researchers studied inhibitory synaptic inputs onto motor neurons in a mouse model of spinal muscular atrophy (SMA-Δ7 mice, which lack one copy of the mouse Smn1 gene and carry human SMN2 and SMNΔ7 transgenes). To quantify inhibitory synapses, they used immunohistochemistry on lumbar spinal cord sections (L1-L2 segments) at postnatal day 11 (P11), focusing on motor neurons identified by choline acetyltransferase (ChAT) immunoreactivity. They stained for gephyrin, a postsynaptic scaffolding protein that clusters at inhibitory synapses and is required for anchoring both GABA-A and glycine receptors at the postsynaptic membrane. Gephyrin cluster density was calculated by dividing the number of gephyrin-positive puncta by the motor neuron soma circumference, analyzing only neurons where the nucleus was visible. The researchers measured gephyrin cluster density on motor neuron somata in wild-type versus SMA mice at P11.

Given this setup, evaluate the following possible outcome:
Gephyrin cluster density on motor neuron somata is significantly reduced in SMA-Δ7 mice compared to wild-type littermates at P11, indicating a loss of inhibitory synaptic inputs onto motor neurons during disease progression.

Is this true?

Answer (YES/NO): NO